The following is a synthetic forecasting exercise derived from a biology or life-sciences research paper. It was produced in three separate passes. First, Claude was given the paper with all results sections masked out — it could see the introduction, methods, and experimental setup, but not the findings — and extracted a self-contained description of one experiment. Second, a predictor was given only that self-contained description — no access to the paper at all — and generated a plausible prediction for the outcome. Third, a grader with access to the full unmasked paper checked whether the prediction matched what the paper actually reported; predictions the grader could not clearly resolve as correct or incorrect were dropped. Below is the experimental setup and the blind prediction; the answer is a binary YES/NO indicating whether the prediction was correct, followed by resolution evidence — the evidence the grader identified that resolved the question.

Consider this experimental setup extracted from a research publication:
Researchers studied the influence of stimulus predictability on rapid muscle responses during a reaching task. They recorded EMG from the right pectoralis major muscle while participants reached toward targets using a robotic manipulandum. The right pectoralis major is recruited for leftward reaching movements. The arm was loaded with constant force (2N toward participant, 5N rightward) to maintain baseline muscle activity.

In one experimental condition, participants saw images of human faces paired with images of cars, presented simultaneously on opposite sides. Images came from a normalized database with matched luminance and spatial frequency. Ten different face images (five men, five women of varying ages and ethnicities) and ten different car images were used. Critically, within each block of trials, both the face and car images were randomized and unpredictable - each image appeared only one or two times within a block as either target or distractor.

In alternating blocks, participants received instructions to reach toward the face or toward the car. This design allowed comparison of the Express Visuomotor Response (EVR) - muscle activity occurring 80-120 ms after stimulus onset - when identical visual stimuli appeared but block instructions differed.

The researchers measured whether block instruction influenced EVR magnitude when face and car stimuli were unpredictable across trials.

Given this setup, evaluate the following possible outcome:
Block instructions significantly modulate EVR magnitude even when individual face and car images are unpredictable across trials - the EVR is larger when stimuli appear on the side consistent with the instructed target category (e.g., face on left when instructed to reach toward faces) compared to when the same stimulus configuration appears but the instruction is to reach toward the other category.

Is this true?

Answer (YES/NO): NO